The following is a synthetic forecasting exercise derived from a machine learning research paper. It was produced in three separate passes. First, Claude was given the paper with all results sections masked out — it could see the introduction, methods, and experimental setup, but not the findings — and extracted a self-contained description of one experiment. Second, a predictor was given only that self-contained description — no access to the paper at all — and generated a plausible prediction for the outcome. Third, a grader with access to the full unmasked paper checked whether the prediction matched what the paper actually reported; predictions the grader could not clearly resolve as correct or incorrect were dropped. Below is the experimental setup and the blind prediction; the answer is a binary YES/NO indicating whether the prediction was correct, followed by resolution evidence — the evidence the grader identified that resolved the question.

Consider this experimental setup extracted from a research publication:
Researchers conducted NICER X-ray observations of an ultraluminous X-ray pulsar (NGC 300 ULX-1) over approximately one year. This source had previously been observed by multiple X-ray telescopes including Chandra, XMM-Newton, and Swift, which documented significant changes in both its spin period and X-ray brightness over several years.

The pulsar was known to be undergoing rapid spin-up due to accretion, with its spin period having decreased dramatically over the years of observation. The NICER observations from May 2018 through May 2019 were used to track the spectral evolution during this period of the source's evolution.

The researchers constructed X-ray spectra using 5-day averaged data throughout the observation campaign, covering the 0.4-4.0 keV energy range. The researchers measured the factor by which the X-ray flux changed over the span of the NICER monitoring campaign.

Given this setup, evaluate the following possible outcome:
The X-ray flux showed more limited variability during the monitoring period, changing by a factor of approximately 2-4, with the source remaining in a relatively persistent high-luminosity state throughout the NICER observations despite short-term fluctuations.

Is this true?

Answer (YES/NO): NO